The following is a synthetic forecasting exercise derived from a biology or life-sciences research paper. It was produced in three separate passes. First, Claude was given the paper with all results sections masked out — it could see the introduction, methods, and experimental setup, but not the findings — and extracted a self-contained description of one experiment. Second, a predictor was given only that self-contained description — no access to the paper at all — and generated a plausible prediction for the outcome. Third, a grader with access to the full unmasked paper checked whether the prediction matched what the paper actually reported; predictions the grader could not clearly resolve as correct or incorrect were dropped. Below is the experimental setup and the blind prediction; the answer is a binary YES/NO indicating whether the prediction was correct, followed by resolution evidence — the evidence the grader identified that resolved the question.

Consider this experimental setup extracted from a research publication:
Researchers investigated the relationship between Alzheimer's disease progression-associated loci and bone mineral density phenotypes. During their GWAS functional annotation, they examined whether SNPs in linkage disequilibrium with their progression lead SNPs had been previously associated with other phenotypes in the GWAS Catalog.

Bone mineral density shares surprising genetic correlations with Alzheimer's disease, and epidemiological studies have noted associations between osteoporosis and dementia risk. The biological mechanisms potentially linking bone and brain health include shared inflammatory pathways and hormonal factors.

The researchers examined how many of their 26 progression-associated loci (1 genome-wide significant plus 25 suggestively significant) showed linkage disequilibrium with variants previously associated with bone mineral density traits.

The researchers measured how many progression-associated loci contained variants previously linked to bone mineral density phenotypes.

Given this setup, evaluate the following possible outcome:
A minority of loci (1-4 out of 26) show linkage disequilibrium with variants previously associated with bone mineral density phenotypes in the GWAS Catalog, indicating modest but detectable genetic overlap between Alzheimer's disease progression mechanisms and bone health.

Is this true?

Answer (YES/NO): NO